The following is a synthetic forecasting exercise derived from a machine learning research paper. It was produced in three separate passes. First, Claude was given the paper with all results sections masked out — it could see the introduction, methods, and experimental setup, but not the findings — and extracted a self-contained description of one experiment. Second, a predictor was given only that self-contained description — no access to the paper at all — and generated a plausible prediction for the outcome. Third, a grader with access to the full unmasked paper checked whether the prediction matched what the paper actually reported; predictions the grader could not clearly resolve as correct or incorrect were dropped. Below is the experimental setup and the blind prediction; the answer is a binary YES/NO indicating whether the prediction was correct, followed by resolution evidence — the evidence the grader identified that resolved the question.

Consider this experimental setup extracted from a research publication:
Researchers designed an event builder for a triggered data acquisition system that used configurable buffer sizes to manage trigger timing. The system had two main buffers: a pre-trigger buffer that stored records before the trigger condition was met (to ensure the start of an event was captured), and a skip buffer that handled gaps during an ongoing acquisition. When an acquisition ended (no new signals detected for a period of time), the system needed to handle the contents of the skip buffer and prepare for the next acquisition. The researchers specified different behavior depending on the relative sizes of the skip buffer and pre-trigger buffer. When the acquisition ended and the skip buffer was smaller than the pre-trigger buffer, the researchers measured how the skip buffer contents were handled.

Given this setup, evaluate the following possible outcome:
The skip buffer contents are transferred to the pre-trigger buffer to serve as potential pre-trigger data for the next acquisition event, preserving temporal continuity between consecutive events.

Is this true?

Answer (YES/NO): NO